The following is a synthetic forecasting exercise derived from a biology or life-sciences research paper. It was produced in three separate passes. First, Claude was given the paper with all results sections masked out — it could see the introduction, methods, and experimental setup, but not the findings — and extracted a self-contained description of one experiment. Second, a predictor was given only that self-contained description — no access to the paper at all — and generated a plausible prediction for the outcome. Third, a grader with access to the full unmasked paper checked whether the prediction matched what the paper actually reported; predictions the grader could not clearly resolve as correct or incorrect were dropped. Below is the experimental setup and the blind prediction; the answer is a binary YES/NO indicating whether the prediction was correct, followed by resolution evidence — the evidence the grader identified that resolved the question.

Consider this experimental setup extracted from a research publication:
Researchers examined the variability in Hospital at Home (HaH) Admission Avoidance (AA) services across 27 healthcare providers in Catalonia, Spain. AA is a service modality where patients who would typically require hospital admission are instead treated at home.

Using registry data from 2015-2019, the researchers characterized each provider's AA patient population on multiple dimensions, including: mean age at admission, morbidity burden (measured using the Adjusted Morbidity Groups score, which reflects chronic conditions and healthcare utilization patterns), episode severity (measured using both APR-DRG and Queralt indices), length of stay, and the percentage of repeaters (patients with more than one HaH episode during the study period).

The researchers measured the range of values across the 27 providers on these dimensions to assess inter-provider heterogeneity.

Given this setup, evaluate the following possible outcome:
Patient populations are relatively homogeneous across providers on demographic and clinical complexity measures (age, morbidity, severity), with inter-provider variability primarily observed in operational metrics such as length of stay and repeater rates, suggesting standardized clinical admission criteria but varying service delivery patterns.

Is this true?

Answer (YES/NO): NO